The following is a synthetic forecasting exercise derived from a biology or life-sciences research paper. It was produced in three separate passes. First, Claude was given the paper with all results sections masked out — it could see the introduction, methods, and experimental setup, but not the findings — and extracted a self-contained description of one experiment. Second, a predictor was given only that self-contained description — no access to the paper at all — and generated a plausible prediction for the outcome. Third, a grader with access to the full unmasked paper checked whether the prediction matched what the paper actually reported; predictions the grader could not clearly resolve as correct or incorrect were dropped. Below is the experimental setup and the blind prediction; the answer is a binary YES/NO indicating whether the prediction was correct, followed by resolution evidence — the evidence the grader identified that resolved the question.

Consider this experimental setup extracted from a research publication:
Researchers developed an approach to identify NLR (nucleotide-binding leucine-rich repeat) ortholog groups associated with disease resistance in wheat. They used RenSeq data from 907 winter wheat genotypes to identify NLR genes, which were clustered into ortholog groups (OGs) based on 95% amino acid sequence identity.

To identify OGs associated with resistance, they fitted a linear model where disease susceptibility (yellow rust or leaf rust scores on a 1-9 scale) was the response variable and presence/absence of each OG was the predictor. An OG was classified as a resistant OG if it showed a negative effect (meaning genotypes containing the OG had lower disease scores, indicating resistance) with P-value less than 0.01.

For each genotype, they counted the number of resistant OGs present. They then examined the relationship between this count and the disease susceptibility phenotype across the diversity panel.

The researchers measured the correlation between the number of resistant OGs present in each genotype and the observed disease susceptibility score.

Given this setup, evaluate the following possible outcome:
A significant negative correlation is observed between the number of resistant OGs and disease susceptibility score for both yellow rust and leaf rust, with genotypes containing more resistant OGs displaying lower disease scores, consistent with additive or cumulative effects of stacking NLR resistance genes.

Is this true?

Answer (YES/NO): NO